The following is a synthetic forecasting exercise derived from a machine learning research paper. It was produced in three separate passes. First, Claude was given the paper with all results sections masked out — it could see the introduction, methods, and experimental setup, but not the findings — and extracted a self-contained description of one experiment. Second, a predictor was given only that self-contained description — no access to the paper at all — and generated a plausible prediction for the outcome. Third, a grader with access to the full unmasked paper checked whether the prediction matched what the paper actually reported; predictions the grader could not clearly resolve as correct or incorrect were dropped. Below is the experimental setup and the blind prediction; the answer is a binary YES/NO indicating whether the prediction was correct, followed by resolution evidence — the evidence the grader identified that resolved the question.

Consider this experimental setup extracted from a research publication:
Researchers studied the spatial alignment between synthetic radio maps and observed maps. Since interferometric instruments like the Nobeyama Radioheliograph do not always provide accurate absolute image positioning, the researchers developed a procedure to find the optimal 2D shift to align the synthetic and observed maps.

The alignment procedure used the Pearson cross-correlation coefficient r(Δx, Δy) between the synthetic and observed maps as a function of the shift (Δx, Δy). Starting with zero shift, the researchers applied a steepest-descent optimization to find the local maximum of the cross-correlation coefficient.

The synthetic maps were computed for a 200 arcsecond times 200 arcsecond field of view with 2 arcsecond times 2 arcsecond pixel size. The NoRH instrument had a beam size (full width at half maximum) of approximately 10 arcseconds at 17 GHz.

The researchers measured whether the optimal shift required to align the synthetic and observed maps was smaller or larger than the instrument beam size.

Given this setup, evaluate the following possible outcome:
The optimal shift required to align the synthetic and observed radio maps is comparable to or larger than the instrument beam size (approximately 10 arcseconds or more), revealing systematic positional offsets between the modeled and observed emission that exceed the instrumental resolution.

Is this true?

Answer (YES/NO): NO